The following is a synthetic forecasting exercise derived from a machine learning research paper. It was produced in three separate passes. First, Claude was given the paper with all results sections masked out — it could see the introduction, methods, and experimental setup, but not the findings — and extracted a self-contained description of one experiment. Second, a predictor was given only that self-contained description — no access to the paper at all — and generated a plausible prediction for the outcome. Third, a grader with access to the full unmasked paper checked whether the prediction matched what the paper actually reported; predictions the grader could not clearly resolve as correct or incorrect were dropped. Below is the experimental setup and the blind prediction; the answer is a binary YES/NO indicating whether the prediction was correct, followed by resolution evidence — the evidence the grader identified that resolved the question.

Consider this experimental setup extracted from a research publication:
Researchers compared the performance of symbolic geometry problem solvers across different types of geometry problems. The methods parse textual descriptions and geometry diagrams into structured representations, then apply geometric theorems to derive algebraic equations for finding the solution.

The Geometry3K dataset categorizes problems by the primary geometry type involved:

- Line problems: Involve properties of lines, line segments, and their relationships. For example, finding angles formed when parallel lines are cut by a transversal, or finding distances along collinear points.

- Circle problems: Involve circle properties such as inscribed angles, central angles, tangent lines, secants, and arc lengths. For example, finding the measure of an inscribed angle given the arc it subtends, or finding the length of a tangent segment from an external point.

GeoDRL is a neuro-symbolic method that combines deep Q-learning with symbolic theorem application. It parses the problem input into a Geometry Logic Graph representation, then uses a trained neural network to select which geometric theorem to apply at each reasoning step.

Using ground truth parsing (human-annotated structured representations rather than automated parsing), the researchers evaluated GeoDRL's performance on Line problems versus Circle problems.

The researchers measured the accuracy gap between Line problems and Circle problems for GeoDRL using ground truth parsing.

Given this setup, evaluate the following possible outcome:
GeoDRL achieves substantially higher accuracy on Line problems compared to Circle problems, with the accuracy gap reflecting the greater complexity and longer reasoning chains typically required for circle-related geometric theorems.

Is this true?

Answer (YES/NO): YES